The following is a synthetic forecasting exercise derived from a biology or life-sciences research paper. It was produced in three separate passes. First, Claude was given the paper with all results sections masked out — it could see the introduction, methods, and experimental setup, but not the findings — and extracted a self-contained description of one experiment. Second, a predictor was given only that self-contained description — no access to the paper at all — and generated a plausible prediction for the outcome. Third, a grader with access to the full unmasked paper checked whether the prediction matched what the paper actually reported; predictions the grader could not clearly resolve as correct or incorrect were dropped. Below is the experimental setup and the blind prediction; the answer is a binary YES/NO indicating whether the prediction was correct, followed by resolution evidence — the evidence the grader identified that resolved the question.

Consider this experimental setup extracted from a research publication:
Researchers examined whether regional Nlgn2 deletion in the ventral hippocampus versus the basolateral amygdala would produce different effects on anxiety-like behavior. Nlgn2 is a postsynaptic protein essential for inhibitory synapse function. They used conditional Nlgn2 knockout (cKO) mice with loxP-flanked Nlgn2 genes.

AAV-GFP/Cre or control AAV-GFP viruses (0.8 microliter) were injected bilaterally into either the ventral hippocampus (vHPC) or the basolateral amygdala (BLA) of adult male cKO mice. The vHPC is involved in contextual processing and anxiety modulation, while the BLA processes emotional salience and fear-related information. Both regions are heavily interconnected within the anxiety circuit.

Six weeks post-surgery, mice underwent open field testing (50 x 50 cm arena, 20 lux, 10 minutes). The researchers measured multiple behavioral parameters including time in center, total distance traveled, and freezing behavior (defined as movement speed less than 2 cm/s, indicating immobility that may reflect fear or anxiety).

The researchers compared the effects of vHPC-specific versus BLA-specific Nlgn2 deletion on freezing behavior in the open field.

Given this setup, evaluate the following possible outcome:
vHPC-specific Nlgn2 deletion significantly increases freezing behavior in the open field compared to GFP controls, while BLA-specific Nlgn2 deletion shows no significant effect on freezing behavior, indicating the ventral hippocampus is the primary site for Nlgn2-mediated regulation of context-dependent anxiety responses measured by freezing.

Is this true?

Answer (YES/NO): YES